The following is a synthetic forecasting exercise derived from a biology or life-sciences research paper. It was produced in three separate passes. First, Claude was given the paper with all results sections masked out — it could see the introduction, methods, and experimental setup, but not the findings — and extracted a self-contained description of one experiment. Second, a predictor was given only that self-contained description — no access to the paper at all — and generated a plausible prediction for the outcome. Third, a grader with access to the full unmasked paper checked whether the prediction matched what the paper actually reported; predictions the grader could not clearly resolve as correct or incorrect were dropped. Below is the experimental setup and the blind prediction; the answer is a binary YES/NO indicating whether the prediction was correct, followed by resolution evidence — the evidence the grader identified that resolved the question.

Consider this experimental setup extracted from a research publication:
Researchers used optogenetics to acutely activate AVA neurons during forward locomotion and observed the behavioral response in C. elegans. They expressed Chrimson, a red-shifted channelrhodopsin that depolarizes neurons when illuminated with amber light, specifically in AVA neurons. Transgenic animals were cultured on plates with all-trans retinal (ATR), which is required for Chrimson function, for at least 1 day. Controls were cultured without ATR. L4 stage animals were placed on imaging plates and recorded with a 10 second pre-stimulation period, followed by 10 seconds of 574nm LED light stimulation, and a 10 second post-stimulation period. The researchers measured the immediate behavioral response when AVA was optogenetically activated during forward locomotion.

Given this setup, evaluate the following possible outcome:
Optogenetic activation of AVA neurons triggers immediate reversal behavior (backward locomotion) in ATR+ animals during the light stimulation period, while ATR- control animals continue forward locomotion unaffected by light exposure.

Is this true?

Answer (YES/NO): YES